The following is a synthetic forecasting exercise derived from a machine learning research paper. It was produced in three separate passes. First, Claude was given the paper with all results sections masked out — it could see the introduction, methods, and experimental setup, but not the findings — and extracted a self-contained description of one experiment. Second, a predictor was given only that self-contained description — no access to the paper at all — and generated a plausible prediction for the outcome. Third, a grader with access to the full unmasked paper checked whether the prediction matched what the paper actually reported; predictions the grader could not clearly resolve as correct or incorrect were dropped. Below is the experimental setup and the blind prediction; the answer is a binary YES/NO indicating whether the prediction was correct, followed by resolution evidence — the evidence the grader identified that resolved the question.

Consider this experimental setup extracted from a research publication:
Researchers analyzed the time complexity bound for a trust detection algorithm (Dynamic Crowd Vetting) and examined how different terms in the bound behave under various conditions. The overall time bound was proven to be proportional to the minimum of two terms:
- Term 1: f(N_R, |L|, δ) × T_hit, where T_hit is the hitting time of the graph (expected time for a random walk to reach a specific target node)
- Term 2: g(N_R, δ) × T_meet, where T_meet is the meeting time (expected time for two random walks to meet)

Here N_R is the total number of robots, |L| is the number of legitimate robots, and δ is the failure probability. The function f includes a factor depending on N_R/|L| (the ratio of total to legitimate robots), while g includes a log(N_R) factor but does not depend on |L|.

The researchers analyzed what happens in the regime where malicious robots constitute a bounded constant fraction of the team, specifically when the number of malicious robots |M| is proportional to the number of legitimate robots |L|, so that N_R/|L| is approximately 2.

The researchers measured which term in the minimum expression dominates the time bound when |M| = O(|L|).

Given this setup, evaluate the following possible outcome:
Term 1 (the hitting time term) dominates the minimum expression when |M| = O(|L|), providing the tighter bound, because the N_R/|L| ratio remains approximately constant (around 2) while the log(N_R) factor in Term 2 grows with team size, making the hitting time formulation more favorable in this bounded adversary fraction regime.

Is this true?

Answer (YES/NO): NO